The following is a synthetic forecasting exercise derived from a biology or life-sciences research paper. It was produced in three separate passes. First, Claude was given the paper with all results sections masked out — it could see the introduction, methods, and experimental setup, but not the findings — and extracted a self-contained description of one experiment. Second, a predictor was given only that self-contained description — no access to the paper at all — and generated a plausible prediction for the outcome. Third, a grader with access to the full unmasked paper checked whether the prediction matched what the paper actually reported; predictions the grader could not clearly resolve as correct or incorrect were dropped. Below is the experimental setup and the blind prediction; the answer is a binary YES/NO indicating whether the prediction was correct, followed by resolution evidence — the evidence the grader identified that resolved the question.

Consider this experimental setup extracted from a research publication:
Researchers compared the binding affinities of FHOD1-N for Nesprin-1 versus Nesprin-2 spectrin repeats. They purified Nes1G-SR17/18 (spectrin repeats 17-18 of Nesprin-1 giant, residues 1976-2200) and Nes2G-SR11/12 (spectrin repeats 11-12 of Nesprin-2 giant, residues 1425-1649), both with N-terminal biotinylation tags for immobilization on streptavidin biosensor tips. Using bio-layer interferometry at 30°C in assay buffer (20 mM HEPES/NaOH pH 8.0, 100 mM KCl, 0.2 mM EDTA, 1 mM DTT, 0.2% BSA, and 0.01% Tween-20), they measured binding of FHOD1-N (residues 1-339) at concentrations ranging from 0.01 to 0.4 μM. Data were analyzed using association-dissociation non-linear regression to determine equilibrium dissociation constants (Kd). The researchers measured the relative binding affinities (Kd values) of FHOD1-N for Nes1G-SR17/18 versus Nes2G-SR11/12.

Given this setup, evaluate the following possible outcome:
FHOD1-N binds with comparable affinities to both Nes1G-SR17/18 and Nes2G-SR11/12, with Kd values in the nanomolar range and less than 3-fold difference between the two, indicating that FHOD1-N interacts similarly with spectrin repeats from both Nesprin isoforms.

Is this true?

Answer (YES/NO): NO